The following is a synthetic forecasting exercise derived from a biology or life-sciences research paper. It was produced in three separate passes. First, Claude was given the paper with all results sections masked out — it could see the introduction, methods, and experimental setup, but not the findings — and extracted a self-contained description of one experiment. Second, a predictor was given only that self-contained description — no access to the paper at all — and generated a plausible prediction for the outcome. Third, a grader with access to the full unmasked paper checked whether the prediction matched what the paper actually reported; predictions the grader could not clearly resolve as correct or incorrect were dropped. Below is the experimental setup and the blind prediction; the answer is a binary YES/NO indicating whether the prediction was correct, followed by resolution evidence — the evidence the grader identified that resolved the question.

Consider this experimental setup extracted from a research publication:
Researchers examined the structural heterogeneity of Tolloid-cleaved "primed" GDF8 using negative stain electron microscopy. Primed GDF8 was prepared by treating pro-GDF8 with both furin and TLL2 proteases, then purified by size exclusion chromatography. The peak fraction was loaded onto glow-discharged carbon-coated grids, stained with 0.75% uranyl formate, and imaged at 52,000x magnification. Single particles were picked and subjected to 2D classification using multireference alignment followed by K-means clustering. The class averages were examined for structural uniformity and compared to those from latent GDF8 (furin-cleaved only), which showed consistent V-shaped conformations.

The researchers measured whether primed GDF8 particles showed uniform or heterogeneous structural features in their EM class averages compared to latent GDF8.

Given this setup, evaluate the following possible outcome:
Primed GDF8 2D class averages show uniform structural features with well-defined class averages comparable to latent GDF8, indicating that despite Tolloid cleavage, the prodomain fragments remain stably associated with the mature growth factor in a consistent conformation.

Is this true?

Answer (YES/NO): NO